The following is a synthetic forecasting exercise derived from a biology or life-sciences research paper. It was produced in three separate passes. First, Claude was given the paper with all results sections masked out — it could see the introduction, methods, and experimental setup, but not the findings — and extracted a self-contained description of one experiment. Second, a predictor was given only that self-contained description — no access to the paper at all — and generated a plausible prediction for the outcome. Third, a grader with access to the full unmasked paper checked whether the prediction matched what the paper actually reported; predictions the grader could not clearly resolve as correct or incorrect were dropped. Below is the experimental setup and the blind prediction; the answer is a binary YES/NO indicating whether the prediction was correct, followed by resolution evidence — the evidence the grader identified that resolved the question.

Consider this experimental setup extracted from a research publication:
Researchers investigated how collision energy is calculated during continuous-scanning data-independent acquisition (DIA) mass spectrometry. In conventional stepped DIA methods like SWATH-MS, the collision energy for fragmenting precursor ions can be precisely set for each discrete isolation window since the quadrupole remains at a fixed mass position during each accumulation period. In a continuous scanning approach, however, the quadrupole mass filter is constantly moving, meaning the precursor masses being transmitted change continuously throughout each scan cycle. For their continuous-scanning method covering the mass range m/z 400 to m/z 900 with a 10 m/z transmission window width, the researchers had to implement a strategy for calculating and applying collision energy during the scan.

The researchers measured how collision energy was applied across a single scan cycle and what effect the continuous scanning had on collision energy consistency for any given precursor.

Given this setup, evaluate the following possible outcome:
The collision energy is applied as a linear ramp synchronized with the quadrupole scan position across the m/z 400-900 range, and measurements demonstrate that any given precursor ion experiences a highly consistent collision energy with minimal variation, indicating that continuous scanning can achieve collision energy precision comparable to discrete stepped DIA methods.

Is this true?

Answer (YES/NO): NO